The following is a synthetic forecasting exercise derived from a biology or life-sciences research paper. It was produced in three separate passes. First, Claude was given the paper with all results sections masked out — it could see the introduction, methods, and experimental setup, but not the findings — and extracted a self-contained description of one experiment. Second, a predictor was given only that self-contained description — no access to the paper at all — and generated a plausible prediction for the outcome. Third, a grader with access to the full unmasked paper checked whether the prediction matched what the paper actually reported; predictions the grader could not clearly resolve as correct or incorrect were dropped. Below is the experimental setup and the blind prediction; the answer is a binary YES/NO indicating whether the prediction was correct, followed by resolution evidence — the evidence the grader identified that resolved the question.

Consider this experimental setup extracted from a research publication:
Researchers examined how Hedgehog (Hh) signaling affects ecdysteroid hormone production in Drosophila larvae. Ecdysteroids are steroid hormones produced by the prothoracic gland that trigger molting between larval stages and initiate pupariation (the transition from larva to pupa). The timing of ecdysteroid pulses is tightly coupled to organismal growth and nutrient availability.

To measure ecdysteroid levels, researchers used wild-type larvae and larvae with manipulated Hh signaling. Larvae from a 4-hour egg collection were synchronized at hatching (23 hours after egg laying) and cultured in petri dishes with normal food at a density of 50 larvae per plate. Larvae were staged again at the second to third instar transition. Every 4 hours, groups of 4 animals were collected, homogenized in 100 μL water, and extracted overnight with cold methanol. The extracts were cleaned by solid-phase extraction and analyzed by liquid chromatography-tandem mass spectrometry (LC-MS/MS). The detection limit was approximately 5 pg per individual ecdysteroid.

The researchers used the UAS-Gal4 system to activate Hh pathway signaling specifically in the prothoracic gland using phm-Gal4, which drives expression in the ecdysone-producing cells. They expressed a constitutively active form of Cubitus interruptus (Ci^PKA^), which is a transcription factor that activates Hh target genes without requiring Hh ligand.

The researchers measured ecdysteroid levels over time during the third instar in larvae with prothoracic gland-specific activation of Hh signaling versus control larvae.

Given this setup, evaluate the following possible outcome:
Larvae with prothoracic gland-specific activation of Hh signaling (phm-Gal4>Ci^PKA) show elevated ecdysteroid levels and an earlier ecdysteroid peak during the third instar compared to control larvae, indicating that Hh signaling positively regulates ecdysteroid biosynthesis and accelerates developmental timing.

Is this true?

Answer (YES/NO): NO